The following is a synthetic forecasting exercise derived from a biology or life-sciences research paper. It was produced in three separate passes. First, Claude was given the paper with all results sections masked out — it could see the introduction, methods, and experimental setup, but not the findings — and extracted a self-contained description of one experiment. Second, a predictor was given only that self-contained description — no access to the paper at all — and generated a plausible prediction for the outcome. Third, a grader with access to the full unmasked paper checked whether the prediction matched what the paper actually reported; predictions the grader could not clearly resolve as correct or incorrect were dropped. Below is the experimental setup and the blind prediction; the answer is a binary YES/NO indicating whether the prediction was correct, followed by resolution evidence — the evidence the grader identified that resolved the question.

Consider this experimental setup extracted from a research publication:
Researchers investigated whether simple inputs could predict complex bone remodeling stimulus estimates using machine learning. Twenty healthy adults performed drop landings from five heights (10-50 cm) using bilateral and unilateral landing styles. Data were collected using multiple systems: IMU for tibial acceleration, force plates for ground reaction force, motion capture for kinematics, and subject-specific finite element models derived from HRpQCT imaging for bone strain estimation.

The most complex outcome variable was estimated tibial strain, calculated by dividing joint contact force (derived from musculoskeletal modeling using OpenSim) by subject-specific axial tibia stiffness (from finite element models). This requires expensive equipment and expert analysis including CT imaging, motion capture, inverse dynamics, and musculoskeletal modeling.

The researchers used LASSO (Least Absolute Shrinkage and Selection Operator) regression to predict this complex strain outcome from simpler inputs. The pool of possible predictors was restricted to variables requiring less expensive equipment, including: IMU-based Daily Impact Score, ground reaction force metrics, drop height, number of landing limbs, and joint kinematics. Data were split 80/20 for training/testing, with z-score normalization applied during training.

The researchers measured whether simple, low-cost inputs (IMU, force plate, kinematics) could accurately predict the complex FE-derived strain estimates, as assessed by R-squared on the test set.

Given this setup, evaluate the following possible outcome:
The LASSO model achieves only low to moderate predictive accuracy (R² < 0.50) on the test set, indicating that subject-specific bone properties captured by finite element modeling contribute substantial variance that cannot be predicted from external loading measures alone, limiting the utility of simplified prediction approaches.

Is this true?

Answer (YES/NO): NO